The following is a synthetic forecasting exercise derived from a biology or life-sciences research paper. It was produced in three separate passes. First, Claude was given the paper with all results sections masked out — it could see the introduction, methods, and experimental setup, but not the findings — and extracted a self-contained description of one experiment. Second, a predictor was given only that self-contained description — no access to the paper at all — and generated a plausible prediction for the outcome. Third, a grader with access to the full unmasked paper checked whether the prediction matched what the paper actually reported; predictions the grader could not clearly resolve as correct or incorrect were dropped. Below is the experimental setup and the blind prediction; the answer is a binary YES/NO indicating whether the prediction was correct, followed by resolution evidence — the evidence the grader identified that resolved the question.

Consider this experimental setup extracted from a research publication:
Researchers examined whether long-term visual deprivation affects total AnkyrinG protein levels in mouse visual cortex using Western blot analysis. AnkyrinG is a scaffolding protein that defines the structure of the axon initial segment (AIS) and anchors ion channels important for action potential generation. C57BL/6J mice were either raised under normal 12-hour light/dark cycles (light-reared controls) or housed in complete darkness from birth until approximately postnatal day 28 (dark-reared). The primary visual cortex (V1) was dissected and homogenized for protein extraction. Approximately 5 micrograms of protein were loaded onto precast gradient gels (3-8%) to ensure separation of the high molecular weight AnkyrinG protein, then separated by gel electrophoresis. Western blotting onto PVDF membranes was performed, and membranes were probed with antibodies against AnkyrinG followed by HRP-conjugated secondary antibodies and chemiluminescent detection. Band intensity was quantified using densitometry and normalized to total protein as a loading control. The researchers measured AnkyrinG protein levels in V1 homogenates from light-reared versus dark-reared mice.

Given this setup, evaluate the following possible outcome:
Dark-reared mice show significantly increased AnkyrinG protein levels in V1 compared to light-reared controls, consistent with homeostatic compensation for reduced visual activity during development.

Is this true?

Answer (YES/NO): NO